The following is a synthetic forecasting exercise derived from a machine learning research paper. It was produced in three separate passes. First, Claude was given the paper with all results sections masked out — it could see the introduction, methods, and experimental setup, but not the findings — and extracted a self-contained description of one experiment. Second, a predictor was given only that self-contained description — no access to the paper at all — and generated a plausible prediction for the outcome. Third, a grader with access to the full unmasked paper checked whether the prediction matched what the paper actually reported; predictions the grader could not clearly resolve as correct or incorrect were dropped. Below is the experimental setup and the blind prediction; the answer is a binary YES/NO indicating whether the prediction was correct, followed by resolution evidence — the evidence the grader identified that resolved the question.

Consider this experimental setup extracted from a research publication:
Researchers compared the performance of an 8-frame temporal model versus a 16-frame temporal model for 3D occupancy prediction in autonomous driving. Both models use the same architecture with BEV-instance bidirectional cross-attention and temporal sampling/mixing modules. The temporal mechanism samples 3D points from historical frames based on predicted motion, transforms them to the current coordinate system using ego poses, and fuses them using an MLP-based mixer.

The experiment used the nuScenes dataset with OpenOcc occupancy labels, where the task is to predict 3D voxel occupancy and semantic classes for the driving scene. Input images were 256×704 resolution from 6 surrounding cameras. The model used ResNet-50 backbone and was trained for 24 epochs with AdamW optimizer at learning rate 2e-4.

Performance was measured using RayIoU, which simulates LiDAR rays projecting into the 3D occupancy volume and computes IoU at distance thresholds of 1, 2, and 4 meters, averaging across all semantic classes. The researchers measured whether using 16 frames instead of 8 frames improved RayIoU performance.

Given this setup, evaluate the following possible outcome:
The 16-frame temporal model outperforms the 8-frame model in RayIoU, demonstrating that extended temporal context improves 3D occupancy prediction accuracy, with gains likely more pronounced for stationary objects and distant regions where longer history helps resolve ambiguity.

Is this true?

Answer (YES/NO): NO